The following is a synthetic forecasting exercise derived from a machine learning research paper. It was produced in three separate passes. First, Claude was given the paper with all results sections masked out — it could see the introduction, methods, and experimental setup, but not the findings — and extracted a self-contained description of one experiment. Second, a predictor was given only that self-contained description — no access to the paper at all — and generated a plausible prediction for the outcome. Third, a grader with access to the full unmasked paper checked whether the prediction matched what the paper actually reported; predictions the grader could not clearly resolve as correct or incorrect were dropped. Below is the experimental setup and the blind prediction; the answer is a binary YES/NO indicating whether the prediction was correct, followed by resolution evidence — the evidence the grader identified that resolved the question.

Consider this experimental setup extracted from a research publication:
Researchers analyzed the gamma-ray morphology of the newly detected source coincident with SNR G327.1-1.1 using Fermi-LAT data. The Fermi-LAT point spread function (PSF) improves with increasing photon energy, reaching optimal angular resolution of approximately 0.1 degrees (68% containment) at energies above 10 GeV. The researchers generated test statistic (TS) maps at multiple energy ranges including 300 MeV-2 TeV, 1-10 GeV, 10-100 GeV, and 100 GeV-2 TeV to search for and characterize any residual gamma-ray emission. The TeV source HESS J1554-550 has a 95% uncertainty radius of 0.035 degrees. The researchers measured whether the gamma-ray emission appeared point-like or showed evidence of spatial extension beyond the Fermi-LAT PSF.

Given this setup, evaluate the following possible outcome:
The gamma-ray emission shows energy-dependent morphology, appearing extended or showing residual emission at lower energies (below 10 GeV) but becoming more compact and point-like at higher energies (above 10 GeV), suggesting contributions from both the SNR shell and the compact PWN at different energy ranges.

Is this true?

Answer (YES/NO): NO